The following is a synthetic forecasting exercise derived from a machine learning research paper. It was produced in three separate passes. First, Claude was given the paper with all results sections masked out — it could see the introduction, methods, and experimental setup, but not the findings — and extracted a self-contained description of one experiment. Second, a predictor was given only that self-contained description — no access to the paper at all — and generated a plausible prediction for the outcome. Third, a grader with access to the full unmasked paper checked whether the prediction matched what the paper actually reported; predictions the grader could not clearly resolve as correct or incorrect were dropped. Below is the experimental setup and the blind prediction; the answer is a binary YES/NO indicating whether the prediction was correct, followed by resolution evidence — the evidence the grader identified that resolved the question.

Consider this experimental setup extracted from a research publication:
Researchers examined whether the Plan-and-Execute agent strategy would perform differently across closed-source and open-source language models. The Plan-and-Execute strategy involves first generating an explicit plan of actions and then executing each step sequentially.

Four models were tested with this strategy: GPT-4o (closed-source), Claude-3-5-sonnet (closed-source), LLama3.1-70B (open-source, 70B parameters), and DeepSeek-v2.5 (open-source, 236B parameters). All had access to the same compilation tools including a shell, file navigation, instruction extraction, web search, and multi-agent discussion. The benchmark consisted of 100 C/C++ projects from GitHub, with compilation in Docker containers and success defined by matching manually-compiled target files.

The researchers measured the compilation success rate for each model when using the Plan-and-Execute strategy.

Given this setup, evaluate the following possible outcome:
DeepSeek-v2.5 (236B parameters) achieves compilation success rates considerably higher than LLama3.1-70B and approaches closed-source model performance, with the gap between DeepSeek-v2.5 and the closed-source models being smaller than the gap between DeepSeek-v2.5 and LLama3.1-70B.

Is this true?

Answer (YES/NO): YES